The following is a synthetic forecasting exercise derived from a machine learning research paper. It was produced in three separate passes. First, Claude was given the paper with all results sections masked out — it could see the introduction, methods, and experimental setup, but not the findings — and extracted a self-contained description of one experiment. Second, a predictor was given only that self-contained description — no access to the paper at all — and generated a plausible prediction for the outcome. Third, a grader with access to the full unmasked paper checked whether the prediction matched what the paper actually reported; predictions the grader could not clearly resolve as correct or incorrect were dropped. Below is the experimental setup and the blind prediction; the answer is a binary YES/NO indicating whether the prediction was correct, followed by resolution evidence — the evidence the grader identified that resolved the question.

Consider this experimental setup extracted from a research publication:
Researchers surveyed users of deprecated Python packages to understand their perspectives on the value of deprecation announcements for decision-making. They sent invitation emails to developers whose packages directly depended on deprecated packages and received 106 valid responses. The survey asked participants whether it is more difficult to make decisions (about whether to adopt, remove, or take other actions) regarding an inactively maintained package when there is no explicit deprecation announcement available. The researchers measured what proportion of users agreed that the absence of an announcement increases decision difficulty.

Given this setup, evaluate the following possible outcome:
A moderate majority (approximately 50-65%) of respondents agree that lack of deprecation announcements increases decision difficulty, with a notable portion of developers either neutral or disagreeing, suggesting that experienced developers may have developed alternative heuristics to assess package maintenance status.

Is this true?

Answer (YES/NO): NO